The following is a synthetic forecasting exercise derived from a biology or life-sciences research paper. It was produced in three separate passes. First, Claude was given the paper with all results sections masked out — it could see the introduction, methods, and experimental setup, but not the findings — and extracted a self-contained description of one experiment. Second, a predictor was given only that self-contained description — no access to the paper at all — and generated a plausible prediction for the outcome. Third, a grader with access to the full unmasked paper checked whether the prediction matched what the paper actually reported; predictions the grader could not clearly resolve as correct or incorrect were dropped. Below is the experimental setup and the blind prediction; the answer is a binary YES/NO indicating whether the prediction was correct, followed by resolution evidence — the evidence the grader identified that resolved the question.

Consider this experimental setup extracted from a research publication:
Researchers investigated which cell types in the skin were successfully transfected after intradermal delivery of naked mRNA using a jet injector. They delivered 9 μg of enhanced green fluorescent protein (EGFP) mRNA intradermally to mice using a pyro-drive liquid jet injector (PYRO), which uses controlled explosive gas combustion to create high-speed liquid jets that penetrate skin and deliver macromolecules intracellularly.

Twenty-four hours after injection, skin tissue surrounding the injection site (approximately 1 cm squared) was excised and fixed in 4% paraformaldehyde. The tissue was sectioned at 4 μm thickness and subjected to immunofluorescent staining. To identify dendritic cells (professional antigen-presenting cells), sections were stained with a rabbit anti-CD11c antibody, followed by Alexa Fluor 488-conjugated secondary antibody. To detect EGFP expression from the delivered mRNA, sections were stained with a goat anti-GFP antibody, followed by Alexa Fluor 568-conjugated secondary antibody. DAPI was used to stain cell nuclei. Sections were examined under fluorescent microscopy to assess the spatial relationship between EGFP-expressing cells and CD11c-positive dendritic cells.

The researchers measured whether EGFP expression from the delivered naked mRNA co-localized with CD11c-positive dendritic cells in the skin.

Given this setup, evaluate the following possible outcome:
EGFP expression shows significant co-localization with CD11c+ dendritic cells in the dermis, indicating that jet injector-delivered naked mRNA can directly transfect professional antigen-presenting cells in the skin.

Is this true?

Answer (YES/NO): YES